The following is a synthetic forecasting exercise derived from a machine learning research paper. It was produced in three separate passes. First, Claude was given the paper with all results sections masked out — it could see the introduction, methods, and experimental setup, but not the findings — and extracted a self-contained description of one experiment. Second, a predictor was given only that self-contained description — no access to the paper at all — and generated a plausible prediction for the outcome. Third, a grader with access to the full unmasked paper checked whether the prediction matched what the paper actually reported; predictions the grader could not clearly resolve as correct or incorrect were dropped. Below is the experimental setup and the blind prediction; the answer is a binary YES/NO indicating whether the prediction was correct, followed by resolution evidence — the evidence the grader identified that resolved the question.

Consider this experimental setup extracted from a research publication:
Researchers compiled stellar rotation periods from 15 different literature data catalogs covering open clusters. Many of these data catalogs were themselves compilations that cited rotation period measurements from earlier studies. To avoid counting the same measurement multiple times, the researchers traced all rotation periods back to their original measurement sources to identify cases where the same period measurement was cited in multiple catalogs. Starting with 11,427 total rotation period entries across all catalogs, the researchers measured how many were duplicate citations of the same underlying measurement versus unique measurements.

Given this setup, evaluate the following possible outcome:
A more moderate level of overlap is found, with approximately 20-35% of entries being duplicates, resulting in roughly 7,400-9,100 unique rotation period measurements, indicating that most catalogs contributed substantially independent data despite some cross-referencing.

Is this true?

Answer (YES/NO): NO